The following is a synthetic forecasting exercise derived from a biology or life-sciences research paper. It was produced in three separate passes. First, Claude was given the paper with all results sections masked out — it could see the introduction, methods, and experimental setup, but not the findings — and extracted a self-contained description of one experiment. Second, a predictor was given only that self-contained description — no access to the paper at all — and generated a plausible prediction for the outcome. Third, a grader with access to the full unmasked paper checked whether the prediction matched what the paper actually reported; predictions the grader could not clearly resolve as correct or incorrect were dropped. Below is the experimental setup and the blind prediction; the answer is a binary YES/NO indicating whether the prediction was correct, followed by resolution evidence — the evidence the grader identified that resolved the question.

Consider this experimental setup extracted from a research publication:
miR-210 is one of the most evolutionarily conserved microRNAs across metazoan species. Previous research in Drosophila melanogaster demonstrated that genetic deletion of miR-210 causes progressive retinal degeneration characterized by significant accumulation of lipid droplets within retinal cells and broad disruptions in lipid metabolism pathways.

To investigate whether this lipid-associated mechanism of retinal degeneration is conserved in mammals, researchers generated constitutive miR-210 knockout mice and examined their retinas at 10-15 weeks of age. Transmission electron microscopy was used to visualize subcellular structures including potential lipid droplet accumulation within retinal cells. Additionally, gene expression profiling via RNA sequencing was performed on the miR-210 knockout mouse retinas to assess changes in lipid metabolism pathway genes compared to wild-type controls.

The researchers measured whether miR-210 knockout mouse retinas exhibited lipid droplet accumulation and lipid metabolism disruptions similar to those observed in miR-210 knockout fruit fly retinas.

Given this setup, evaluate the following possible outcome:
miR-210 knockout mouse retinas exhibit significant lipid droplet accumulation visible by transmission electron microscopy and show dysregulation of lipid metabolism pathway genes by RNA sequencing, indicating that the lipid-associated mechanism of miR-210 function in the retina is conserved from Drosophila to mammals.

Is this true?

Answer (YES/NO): NO